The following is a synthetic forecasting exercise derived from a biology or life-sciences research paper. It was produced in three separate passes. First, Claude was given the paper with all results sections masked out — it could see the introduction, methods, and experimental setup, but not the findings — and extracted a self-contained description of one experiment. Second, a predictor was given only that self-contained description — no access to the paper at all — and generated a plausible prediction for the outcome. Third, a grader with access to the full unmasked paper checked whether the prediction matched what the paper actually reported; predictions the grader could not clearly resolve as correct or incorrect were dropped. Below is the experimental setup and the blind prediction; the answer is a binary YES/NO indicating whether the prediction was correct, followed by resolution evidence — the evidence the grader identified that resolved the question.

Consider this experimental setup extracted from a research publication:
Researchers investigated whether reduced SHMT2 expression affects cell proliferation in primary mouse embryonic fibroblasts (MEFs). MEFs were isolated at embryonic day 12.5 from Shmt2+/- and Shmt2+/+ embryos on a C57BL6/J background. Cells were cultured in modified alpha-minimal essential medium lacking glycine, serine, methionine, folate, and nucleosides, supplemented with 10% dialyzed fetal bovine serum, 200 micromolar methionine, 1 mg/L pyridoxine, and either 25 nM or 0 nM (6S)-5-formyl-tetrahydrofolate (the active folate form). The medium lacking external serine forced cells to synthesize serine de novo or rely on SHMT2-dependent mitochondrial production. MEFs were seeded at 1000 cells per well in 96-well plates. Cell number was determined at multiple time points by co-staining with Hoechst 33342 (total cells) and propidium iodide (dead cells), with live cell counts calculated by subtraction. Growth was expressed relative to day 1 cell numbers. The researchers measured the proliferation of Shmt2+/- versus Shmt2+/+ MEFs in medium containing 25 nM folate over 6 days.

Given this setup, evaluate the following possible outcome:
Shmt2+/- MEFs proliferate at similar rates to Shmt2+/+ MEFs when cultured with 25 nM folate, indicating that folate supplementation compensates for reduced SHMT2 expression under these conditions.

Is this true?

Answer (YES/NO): NO